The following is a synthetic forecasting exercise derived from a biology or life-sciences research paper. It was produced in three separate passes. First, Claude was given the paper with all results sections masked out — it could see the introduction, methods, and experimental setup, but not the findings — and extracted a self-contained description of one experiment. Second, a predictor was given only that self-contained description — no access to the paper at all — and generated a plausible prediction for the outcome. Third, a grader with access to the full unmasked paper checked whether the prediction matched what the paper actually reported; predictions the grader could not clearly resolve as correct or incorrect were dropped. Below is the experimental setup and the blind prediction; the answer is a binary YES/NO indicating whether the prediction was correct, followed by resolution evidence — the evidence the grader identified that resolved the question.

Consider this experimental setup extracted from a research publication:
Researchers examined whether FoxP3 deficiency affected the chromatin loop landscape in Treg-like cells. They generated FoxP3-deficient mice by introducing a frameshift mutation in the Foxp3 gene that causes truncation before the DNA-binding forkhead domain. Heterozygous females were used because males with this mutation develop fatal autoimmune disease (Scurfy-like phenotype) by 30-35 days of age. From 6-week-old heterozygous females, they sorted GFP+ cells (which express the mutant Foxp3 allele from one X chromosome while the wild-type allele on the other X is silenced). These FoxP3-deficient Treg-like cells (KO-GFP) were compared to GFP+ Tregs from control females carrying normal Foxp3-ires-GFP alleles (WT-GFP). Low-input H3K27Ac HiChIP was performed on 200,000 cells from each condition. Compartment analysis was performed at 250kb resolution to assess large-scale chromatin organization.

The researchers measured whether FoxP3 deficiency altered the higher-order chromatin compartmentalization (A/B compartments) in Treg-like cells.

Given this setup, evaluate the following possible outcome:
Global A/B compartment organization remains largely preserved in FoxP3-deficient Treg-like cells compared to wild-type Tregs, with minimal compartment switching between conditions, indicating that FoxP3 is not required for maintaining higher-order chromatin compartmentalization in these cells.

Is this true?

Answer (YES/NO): YES